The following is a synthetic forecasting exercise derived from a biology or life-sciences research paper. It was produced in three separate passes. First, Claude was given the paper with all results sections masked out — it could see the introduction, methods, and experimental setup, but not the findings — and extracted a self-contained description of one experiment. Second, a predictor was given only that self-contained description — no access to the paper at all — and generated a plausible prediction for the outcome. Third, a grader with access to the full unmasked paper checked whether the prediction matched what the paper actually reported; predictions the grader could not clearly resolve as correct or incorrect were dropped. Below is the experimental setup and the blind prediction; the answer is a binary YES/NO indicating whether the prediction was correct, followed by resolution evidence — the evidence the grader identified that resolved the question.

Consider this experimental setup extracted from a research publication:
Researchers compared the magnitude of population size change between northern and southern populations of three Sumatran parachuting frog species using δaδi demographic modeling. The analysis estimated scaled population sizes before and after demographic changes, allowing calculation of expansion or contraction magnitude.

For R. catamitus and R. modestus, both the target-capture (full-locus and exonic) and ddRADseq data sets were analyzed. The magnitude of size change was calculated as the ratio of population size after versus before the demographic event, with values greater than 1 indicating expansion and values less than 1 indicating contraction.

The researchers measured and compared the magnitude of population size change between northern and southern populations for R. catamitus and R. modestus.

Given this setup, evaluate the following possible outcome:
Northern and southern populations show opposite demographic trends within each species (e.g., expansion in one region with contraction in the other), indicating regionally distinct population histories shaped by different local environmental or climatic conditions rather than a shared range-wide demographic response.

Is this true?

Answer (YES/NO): YES